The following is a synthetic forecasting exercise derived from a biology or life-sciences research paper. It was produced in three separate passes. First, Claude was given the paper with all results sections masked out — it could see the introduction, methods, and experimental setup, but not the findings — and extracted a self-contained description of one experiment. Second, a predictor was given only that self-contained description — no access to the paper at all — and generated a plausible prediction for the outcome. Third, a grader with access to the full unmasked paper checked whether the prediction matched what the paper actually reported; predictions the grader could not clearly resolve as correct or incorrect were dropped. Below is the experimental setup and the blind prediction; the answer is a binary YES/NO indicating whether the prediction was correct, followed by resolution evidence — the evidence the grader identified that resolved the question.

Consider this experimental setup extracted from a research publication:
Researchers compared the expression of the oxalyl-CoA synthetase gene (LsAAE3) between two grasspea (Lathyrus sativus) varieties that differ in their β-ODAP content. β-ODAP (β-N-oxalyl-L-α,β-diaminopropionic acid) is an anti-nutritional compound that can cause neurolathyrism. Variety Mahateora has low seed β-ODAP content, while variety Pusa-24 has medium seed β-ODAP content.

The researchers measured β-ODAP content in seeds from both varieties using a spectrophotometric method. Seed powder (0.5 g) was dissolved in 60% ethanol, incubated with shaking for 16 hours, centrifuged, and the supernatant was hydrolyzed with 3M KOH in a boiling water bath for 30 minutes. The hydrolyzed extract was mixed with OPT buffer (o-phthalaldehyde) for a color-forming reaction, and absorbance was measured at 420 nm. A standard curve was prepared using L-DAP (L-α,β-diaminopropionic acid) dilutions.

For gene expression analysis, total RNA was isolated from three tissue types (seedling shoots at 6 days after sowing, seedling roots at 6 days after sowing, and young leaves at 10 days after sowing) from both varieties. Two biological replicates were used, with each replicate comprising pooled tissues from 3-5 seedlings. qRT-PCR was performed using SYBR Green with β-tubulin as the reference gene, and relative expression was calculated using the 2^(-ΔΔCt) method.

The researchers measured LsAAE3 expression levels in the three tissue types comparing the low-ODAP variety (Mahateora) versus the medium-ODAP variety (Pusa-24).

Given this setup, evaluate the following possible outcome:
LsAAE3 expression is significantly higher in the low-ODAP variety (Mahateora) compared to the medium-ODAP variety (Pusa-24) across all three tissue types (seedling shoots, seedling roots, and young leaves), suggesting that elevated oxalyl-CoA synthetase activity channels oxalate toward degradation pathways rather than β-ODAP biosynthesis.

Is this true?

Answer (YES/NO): NO